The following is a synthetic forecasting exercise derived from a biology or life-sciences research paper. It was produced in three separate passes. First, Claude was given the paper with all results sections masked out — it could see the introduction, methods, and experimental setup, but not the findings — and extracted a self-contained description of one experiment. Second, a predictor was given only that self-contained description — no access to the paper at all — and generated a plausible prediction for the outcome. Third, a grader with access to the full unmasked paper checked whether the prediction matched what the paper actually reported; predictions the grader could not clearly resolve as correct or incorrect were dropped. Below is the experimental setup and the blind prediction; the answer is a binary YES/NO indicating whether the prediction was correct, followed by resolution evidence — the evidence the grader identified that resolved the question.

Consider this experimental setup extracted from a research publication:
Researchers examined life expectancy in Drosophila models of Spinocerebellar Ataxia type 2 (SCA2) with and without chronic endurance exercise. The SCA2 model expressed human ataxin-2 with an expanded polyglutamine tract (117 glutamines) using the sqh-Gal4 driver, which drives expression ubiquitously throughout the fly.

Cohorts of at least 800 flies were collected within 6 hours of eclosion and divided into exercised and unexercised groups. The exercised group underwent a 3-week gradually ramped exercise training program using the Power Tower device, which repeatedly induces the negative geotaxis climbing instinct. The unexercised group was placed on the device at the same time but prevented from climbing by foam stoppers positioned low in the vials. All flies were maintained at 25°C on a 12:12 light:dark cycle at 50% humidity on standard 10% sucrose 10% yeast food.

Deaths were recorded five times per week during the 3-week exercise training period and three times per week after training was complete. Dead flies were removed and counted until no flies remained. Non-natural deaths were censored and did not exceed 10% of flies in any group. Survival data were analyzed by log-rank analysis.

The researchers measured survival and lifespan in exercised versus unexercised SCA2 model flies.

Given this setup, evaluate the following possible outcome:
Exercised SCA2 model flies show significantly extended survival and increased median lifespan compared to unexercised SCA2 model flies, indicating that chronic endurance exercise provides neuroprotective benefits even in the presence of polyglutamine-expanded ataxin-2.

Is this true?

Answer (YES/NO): NO